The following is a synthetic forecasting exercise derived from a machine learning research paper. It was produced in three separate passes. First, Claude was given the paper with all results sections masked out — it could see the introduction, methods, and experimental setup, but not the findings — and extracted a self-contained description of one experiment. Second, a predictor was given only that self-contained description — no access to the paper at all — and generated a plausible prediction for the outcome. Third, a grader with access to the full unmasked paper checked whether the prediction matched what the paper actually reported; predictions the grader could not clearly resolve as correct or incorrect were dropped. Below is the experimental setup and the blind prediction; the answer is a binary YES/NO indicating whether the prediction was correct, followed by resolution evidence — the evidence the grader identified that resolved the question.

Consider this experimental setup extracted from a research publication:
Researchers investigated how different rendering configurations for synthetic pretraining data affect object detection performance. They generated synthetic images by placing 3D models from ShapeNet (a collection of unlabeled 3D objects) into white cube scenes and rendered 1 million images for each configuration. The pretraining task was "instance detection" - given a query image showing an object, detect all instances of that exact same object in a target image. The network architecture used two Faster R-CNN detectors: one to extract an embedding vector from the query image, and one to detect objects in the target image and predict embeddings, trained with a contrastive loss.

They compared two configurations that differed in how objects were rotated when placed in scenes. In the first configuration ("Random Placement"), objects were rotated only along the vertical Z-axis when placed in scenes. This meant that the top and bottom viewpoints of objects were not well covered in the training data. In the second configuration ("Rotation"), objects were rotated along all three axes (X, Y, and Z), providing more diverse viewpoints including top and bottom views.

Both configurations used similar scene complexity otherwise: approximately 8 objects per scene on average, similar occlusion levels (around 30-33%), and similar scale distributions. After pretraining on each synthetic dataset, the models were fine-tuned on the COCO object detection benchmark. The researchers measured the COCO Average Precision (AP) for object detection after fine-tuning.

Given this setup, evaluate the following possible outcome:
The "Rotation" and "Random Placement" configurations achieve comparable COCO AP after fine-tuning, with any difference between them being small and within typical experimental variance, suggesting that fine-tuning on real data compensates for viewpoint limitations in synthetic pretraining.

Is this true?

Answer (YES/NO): NO